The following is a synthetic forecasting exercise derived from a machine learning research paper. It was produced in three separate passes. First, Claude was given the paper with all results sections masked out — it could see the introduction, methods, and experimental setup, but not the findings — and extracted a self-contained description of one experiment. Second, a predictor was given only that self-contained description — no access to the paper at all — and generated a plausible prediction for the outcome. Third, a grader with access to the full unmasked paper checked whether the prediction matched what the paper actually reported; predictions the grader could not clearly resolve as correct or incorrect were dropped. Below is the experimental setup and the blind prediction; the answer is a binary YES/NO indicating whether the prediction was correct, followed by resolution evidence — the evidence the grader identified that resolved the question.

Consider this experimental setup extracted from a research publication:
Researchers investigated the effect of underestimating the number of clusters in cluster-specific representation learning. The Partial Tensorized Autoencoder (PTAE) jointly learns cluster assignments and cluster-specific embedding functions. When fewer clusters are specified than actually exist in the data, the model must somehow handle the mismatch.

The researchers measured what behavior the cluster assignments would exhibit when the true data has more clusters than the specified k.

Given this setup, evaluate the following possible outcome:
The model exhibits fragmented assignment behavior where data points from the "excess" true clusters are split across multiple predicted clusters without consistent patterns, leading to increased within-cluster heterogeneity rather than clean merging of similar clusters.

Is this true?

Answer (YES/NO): NO